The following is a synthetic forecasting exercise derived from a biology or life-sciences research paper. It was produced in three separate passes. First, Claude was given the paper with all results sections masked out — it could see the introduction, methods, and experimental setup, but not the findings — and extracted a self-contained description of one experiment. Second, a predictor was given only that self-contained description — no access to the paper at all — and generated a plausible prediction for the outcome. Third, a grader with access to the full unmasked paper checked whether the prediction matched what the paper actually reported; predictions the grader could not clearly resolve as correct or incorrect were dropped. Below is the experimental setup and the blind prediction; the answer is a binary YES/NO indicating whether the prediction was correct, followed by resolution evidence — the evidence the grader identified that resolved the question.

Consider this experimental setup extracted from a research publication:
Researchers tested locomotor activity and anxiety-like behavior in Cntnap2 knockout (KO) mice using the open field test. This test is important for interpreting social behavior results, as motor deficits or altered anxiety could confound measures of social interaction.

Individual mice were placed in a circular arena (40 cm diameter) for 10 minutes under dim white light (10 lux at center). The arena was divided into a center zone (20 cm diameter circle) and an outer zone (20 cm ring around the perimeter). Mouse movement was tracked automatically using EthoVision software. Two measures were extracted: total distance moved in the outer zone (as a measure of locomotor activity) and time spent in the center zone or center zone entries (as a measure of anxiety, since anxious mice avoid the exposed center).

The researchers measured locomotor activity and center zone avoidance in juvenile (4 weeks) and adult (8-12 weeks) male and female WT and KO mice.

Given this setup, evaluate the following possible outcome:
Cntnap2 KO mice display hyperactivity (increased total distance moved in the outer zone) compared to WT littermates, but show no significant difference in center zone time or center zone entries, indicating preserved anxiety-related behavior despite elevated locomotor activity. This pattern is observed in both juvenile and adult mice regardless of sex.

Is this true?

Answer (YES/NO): NO